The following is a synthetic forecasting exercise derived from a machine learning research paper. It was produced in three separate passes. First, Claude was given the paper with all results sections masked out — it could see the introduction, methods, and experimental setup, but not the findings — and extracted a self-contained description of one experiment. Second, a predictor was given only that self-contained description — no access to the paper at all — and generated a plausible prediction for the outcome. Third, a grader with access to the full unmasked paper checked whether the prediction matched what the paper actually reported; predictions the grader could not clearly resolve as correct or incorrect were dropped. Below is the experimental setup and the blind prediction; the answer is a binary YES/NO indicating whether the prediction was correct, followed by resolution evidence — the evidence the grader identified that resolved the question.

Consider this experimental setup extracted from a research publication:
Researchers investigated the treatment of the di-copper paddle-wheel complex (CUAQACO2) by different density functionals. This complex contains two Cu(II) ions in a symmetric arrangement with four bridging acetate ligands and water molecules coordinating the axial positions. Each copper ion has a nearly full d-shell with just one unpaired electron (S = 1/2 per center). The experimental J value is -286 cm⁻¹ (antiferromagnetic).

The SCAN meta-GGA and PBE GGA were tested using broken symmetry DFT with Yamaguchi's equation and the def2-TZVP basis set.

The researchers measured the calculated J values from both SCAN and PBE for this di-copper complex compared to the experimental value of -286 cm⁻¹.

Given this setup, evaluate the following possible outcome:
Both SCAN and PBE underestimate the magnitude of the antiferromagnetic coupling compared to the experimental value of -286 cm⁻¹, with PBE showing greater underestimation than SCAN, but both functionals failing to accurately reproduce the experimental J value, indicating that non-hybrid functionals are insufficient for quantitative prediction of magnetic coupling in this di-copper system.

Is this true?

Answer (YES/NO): NO